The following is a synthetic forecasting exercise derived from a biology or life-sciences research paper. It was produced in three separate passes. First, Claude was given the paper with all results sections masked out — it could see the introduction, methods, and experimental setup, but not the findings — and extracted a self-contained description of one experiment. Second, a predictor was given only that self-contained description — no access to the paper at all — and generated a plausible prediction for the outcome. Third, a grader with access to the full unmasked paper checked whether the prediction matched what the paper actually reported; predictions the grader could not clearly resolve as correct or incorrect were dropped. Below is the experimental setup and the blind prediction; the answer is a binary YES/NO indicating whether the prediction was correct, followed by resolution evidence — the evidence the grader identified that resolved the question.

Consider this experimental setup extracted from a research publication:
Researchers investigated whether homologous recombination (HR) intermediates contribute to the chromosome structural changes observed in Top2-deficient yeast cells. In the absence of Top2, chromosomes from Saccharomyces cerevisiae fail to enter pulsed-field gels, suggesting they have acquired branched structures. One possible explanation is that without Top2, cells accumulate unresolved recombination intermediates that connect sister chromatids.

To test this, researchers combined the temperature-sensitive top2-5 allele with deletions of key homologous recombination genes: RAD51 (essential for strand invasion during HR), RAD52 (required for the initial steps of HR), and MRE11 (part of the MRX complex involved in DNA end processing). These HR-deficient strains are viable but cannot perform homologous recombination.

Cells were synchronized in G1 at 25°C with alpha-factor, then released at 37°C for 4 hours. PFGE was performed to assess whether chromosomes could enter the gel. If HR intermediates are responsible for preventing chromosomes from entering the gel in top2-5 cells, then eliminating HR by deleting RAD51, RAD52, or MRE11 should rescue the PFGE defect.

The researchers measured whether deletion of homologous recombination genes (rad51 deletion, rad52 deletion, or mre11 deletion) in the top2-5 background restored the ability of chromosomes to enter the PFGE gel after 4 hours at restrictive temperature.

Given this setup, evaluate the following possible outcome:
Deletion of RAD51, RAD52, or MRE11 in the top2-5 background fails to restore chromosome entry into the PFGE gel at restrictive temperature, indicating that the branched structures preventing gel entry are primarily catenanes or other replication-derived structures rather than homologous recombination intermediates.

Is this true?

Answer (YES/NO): YES